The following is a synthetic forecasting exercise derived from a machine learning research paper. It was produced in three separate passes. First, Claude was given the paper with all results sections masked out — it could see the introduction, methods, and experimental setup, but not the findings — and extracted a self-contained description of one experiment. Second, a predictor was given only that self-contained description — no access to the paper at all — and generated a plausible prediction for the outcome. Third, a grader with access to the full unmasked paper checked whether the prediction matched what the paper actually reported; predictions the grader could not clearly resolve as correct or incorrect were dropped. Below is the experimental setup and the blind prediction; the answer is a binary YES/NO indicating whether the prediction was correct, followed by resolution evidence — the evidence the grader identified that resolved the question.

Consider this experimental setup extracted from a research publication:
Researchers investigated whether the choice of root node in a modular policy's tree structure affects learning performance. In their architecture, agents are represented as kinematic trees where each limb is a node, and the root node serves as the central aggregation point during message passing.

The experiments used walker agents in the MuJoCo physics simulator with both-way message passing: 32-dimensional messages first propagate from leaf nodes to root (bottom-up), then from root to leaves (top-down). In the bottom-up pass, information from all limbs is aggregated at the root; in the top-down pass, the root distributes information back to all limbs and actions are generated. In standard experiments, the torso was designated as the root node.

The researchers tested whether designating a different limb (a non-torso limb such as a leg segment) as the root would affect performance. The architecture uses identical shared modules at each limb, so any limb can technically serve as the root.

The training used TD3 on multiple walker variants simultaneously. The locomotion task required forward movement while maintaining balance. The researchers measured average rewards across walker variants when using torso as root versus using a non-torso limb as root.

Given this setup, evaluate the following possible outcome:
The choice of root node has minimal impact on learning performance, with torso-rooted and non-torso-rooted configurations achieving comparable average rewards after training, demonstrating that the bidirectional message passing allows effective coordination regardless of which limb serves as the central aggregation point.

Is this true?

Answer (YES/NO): YES